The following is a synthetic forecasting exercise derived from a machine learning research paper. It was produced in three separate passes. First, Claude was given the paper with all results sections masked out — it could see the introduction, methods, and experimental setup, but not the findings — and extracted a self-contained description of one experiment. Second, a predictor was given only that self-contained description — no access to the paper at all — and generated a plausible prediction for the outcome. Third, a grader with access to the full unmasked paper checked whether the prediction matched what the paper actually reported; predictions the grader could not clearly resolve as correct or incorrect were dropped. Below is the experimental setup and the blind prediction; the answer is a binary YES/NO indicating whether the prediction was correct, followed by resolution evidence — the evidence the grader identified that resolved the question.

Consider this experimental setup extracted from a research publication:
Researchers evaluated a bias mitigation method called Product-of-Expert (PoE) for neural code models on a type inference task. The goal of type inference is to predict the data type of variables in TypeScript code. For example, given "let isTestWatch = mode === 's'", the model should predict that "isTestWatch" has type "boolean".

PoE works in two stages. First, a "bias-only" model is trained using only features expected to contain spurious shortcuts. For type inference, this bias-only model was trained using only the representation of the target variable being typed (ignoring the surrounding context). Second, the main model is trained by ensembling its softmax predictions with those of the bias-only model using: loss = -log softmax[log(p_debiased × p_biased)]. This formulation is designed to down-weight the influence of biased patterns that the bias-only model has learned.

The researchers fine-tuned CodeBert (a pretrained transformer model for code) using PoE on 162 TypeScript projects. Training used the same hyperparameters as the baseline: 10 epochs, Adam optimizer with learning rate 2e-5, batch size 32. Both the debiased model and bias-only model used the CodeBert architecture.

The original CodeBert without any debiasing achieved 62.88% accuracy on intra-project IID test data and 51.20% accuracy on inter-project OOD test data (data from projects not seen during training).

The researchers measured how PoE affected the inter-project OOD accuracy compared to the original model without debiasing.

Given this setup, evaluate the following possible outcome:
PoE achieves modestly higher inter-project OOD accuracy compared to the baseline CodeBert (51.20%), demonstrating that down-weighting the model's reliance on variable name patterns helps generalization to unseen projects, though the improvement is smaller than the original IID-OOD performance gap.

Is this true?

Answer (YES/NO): NO